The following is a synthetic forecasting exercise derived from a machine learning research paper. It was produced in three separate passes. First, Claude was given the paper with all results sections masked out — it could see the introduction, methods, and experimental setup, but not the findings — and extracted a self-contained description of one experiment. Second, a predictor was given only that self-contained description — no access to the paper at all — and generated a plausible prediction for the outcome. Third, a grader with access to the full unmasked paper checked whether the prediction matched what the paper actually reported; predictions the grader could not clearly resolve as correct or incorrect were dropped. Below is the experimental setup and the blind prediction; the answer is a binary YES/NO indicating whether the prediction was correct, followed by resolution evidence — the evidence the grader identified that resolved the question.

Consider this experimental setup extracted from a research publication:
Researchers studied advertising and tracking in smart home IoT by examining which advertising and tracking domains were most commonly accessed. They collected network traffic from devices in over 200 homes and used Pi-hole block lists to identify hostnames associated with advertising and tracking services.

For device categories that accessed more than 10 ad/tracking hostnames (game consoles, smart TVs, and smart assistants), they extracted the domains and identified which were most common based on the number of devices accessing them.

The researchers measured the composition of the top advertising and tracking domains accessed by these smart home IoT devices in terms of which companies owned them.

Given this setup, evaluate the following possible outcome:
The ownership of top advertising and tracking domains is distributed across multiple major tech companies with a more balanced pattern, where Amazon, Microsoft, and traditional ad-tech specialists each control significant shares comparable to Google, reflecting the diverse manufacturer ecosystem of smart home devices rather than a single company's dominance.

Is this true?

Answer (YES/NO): NO